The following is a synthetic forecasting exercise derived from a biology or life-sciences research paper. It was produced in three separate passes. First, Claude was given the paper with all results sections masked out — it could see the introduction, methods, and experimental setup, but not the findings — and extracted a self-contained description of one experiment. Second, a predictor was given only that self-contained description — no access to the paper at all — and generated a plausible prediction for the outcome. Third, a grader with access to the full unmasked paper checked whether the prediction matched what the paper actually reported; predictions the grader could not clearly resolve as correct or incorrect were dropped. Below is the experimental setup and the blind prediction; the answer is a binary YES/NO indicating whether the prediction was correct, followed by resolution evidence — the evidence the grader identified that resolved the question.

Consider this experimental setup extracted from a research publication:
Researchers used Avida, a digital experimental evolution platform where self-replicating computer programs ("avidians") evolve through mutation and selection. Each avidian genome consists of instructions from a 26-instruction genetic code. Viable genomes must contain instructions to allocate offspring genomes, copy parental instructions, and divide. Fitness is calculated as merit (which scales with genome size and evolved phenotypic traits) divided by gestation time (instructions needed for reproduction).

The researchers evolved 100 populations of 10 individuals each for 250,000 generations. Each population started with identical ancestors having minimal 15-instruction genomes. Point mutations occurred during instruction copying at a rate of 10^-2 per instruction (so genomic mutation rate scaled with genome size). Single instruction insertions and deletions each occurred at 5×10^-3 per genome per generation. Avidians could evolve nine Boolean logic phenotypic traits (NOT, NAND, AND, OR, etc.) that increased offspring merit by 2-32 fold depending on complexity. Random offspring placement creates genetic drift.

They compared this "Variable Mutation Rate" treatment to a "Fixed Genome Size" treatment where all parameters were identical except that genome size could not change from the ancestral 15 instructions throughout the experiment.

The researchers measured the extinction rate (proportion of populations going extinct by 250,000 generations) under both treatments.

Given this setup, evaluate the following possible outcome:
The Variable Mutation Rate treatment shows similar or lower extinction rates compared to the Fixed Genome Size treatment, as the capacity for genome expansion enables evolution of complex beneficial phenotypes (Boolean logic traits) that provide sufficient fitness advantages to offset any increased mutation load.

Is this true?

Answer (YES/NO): NO